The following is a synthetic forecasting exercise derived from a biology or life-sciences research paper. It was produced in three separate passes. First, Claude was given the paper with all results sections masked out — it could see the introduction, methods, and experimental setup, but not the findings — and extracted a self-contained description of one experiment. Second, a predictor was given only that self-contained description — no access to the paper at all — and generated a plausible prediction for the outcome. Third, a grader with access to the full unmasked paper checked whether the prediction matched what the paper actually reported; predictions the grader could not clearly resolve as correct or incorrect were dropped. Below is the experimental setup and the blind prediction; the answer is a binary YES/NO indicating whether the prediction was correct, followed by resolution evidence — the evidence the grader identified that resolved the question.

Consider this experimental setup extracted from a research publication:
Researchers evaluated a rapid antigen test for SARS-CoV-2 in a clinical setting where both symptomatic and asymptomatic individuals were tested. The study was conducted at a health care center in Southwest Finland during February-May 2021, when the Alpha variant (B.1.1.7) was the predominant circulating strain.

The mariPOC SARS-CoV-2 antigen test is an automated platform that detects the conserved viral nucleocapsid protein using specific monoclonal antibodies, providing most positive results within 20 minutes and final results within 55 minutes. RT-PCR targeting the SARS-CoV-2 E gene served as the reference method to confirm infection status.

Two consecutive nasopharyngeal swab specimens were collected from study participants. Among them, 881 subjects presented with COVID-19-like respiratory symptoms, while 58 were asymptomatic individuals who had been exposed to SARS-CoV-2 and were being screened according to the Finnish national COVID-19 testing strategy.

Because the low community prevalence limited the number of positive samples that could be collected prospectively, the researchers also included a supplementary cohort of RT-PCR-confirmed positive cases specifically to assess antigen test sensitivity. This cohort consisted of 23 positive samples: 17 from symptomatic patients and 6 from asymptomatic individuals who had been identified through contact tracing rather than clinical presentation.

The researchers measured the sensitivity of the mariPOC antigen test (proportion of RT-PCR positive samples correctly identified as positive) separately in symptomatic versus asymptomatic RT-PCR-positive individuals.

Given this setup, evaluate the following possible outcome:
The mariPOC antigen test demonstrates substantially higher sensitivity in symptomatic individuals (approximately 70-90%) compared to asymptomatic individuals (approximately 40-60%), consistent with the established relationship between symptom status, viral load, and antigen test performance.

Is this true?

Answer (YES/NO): NO